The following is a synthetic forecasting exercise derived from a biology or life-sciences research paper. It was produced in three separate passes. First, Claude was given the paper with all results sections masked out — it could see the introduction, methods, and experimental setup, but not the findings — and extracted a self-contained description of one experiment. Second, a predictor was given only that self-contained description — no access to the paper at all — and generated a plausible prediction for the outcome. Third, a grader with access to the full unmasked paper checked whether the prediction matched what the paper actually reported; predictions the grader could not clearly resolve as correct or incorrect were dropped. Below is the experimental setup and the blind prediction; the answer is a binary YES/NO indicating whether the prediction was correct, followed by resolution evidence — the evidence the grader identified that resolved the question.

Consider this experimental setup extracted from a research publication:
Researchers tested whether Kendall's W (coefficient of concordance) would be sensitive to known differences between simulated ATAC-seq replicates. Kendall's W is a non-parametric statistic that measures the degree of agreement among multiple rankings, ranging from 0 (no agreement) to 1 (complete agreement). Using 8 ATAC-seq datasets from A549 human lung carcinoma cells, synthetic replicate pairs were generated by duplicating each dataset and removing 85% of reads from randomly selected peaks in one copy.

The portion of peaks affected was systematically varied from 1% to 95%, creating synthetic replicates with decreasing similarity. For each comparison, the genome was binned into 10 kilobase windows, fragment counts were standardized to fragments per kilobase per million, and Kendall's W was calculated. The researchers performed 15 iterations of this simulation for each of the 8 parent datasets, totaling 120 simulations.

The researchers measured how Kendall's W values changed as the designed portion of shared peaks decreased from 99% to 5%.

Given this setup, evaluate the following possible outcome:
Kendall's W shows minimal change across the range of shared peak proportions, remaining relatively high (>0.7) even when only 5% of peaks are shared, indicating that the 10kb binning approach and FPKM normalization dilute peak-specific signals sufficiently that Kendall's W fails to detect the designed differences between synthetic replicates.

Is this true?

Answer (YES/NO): YES